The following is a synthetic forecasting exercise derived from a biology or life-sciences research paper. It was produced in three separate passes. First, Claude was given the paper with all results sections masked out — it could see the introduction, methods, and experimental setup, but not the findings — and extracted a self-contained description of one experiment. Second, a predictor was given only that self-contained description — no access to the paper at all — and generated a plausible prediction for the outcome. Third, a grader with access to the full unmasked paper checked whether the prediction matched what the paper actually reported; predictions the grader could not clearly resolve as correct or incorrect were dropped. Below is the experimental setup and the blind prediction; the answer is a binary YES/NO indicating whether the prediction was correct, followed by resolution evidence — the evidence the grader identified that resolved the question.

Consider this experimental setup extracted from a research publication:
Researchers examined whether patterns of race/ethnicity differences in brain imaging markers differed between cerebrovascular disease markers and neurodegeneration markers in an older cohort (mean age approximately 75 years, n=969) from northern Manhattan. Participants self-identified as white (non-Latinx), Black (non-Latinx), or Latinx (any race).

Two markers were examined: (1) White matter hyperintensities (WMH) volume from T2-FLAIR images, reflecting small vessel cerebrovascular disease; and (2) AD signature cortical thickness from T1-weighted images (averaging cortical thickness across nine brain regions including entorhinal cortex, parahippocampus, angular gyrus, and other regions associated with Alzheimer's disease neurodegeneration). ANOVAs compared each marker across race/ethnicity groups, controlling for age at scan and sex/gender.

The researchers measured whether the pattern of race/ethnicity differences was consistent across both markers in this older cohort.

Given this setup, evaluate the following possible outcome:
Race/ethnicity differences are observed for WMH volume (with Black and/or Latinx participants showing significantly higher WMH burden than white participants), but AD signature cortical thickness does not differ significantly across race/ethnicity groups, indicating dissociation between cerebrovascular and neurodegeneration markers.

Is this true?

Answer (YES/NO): NO